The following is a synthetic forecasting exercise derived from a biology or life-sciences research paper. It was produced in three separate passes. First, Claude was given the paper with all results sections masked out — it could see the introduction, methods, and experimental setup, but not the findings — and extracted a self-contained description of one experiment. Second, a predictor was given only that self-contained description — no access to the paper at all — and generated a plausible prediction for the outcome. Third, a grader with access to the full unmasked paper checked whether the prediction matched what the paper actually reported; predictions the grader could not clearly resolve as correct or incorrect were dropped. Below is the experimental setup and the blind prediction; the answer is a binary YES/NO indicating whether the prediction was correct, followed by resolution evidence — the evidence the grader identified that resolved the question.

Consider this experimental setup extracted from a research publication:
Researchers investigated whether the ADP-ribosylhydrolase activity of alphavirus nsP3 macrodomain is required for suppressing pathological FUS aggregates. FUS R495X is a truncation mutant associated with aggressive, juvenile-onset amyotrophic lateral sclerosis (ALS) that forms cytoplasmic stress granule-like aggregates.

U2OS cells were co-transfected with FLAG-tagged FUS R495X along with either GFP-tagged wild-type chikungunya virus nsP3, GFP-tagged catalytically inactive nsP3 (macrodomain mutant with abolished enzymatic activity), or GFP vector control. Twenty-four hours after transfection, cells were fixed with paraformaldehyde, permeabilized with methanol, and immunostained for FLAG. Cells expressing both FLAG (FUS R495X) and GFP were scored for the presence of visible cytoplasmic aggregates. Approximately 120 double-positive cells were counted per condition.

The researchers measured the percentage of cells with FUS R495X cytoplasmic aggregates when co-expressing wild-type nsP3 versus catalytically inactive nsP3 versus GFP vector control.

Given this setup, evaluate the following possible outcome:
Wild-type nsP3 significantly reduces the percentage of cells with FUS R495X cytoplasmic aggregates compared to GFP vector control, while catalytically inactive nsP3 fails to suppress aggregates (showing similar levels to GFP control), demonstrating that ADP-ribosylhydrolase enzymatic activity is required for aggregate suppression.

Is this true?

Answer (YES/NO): YES